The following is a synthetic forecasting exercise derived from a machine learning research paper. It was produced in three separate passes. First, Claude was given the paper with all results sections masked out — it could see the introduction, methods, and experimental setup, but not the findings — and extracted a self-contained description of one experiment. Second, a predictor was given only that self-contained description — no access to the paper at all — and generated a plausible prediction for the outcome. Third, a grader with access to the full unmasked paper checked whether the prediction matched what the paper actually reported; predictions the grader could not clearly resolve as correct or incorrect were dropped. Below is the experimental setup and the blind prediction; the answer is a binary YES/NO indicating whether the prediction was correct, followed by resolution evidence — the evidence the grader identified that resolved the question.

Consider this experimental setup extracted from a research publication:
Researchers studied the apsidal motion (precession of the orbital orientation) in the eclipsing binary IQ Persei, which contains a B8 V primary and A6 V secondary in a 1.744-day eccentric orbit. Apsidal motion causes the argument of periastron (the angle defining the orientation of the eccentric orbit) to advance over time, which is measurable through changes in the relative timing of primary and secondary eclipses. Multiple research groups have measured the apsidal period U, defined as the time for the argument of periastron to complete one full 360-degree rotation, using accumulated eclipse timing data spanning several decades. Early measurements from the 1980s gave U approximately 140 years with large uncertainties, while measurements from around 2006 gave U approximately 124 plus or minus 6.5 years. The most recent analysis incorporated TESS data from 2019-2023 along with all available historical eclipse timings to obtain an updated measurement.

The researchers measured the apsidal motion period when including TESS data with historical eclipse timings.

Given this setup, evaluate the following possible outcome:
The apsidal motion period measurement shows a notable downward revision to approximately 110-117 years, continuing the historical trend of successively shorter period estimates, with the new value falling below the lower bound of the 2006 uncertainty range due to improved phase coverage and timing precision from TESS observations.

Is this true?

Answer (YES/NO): YES